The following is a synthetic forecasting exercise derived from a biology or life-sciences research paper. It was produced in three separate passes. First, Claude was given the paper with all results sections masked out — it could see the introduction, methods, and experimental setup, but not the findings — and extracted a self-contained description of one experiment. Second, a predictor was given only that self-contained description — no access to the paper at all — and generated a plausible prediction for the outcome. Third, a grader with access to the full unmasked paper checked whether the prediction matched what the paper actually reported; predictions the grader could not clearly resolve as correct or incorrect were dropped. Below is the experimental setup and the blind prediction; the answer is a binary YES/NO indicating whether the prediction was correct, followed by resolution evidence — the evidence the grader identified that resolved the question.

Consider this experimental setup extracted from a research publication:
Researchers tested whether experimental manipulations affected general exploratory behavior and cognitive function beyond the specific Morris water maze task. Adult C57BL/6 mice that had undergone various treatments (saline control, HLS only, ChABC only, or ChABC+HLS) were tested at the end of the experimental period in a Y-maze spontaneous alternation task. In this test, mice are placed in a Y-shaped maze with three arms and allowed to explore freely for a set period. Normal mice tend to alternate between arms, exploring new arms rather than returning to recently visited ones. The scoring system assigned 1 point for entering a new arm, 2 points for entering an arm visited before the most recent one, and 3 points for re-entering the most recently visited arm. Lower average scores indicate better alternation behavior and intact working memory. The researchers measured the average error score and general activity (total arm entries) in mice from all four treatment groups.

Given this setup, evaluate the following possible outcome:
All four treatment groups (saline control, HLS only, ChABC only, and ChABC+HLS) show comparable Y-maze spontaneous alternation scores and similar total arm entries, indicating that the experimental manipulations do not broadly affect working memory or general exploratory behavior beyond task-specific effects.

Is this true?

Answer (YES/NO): YES